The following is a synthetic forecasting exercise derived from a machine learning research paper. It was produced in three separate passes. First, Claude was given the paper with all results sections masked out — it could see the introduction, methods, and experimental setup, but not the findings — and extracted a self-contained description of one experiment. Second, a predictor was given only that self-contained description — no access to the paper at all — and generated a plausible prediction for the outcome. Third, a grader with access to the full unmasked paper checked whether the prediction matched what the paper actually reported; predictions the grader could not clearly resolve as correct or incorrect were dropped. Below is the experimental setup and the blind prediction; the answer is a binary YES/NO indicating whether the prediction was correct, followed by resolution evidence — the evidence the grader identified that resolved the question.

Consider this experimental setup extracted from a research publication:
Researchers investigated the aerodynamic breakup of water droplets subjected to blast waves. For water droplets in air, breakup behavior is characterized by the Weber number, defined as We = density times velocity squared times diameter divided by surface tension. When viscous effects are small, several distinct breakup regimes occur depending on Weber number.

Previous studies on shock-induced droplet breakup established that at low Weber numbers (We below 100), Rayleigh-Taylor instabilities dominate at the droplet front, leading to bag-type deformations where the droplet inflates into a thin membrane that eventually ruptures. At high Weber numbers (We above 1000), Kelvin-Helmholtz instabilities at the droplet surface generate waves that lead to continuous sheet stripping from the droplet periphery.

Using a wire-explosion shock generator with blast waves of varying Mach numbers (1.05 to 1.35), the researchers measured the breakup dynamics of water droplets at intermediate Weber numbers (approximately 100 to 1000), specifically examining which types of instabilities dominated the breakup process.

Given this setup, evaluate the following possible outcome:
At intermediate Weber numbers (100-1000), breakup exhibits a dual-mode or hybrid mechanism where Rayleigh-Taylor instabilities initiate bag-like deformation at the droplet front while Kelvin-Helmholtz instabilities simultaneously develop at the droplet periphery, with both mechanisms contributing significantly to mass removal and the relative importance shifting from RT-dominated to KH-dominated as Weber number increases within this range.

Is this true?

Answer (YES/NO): YES